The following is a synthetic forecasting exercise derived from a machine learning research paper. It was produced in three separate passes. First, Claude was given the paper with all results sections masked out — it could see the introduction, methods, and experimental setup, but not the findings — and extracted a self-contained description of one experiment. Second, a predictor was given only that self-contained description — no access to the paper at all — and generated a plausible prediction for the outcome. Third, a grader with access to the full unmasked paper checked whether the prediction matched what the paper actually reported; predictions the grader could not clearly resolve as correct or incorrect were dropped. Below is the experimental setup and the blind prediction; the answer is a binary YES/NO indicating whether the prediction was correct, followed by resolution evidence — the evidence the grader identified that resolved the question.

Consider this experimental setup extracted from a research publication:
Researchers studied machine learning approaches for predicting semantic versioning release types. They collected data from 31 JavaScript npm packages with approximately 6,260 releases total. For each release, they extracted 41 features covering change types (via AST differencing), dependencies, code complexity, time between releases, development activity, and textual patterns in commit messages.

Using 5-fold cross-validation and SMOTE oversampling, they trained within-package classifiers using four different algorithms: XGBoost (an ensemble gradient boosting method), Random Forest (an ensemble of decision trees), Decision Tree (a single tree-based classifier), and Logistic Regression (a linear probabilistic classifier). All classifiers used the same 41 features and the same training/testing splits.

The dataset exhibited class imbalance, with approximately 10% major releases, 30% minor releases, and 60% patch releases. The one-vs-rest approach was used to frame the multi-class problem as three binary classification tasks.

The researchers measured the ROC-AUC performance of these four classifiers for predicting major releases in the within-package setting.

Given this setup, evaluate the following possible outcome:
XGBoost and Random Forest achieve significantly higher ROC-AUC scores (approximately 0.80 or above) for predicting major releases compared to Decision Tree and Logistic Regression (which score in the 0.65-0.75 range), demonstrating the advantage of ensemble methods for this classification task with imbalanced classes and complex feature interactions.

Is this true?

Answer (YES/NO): NO